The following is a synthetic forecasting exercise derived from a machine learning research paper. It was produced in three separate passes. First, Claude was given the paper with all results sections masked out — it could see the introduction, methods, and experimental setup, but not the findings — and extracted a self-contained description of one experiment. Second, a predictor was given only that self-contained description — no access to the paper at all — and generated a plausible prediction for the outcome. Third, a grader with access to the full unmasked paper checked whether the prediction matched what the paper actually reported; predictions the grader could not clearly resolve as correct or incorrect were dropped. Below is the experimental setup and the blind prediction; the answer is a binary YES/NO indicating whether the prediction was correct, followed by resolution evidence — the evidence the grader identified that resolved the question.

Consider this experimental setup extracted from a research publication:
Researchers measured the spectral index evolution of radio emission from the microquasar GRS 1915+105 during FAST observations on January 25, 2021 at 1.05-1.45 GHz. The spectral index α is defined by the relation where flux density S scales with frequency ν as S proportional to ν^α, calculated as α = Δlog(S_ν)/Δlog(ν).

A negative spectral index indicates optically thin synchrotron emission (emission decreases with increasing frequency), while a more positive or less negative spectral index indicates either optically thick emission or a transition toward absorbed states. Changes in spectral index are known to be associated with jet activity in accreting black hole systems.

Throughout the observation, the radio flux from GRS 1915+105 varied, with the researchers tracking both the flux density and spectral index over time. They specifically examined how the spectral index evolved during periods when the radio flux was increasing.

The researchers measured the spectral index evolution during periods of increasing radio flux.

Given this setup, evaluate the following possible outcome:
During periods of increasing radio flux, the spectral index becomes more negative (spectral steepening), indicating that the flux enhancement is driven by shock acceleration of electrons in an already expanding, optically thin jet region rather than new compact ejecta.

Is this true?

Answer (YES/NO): NO